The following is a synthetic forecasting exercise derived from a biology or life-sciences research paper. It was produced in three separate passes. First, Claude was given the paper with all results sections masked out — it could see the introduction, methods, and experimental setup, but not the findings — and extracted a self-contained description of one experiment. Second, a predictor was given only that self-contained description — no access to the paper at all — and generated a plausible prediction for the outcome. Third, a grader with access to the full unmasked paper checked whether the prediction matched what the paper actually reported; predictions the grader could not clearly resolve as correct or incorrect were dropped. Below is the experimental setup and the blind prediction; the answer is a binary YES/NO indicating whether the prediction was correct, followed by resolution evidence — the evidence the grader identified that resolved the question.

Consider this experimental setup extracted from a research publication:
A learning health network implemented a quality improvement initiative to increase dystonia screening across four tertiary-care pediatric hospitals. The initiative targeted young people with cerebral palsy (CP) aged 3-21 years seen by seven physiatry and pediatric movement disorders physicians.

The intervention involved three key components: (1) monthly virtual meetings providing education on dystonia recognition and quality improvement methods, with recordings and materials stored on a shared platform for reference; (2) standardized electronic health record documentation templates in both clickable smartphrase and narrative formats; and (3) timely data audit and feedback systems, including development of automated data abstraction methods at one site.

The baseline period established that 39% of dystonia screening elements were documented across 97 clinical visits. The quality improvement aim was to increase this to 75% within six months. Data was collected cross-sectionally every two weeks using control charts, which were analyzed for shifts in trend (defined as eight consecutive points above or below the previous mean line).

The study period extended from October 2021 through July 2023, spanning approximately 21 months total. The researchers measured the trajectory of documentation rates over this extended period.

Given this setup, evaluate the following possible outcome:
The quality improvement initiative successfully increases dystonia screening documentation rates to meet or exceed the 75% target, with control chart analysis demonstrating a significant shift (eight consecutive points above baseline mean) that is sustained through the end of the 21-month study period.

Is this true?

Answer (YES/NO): YES